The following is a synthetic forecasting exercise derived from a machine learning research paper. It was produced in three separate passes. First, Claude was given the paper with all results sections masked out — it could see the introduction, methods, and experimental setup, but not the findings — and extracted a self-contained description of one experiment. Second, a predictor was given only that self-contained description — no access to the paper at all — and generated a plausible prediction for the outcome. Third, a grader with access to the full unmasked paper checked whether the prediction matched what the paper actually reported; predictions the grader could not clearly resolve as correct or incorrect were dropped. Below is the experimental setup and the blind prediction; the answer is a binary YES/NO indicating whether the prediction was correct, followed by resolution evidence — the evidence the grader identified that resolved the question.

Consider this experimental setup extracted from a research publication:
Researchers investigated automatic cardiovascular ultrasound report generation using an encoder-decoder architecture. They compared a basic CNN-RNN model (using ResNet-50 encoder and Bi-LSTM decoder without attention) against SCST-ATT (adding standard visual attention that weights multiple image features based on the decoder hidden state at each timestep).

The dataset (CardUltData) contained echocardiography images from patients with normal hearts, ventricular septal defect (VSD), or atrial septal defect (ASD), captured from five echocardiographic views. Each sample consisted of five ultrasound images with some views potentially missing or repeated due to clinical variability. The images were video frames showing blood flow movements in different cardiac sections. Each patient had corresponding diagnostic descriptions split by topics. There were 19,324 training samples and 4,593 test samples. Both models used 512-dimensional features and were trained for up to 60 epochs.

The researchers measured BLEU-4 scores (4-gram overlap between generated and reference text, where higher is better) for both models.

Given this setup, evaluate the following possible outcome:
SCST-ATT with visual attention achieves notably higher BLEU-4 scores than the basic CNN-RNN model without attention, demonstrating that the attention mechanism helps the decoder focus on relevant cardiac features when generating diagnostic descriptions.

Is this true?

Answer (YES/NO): NO